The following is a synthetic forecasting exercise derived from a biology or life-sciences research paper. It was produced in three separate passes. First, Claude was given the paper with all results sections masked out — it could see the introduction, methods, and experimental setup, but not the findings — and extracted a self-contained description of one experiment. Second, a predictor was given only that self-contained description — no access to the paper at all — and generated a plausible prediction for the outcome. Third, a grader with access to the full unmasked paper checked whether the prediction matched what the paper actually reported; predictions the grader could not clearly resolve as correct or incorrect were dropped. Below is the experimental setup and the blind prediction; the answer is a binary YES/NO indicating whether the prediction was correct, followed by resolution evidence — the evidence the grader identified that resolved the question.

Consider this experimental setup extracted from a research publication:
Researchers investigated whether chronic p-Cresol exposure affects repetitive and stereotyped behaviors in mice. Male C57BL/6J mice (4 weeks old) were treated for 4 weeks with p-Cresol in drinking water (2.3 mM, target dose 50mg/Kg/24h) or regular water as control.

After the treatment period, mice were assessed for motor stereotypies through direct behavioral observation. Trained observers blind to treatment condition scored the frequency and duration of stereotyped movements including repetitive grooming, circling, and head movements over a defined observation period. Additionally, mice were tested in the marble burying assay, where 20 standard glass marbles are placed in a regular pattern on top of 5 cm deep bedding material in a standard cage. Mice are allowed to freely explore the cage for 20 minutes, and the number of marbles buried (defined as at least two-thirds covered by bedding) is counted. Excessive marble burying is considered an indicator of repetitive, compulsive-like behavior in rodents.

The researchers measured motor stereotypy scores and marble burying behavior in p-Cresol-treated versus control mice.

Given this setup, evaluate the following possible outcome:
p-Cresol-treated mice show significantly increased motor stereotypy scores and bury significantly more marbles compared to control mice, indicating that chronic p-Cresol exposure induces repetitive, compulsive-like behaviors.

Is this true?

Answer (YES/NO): YES